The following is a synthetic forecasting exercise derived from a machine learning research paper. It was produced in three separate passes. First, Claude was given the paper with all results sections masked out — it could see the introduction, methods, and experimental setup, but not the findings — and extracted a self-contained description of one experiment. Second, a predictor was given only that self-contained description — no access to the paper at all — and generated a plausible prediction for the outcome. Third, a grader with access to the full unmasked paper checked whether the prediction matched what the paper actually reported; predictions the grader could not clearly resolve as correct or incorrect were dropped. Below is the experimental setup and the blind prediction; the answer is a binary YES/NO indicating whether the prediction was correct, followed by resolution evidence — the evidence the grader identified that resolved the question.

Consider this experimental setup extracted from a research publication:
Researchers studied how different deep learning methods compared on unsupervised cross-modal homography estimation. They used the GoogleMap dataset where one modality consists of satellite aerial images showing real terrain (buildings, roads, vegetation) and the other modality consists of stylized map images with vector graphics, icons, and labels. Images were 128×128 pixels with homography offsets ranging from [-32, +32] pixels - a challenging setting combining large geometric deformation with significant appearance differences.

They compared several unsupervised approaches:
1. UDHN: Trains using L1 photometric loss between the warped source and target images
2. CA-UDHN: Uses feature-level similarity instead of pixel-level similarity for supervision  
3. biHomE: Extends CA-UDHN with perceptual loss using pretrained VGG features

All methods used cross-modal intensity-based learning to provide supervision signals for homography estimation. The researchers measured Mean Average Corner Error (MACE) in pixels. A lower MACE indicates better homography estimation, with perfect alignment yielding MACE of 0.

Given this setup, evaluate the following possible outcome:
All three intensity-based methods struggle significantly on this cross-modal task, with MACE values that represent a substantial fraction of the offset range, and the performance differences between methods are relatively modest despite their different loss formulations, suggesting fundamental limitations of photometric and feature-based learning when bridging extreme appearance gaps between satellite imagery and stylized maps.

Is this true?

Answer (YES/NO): NO